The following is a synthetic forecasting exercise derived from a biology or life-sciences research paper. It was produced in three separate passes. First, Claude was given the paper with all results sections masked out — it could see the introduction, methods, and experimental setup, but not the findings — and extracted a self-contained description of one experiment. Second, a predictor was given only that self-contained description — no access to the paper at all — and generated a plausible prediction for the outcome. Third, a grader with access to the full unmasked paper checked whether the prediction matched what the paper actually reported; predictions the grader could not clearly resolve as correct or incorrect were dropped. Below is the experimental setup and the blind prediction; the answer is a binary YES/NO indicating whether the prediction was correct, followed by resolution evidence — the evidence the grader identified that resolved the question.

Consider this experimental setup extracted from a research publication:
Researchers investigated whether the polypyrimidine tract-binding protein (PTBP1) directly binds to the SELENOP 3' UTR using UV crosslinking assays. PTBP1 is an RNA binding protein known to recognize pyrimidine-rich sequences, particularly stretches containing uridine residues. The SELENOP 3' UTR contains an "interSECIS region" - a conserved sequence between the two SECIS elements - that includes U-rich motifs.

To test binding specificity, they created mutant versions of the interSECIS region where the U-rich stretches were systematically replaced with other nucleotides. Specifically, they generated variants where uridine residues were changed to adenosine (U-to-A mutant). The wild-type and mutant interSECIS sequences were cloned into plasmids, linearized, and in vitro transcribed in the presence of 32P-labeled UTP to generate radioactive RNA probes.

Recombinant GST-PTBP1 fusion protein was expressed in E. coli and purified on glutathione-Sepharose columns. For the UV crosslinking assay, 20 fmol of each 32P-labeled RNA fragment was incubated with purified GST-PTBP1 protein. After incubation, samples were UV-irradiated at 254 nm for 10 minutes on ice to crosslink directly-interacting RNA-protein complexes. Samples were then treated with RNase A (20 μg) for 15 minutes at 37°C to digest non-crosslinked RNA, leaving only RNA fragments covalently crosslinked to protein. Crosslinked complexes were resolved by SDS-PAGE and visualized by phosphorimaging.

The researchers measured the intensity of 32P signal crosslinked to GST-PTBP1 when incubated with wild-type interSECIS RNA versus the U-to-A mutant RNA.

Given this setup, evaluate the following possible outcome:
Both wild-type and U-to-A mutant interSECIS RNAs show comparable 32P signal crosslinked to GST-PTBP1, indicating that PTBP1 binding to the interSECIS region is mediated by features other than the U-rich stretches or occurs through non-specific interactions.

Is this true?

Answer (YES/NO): NO